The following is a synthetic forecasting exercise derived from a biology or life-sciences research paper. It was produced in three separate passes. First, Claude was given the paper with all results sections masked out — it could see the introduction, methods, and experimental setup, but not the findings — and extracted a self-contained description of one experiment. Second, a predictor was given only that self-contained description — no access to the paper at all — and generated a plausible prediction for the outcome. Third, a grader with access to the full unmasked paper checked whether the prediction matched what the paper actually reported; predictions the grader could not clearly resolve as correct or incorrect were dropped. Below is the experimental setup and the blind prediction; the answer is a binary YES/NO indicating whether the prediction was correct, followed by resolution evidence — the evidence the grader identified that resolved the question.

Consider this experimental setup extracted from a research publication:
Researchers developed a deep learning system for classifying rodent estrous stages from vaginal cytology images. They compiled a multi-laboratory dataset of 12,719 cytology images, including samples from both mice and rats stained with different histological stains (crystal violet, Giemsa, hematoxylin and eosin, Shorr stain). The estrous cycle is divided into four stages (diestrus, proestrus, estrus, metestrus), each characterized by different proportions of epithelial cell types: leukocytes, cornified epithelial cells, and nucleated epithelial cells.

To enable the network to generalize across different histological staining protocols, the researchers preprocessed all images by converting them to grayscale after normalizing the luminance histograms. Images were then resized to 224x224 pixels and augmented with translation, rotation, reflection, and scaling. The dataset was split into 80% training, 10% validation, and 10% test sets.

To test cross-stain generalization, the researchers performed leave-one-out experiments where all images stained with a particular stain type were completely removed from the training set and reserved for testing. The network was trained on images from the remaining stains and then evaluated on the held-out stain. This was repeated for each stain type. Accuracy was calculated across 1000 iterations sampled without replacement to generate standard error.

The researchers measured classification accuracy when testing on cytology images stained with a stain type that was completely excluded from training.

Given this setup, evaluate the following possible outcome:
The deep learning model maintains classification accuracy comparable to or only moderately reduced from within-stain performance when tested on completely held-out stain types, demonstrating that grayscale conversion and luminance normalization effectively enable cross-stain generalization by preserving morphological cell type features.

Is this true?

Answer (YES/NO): YES